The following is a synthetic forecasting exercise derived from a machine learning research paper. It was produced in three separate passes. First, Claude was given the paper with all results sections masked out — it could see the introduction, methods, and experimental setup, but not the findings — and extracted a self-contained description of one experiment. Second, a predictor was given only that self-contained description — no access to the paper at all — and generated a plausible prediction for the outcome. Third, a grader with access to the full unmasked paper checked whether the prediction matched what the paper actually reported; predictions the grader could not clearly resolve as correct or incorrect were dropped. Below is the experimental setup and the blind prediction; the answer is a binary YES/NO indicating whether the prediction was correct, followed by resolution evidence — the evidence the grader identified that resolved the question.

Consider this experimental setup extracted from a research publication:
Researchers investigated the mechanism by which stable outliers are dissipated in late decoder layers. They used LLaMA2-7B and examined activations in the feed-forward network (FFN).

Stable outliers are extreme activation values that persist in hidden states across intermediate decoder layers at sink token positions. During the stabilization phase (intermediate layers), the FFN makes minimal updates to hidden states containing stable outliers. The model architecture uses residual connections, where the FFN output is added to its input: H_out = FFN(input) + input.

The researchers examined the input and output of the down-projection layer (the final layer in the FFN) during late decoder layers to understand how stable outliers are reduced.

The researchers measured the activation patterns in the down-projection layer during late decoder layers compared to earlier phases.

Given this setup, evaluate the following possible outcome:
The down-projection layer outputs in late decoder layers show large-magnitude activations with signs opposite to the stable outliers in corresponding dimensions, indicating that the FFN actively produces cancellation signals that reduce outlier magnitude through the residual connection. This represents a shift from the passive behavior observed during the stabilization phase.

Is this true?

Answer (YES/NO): YES